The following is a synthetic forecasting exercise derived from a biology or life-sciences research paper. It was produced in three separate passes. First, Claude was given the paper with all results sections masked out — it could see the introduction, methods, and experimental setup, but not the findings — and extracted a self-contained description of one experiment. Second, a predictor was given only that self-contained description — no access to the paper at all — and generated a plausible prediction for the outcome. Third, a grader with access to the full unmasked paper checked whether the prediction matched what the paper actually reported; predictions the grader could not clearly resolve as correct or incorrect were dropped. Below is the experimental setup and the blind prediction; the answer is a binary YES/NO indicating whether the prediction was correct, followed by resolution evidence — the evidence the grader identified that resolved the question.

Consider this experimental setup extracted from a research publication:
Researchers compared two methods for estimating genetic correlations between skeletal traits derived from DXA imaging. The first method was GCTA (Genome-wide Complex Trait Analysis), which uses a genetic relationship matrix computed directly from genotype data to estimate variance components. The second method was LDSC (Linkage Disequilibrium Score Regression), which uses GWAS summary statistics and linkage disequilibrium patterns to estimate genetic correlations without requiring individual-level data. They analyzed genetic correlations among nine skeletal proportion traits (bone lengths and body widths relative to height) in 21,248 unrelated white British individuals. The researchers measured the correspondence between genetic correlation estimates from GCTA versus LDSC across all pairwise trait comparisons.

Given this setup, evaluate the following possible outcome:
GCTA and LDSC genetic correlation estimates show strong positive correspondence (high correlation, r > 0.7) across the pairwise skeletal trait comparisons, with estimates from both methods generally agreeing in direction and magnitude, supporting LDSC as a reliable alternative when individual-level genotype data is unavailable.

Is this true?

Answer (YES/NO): YES